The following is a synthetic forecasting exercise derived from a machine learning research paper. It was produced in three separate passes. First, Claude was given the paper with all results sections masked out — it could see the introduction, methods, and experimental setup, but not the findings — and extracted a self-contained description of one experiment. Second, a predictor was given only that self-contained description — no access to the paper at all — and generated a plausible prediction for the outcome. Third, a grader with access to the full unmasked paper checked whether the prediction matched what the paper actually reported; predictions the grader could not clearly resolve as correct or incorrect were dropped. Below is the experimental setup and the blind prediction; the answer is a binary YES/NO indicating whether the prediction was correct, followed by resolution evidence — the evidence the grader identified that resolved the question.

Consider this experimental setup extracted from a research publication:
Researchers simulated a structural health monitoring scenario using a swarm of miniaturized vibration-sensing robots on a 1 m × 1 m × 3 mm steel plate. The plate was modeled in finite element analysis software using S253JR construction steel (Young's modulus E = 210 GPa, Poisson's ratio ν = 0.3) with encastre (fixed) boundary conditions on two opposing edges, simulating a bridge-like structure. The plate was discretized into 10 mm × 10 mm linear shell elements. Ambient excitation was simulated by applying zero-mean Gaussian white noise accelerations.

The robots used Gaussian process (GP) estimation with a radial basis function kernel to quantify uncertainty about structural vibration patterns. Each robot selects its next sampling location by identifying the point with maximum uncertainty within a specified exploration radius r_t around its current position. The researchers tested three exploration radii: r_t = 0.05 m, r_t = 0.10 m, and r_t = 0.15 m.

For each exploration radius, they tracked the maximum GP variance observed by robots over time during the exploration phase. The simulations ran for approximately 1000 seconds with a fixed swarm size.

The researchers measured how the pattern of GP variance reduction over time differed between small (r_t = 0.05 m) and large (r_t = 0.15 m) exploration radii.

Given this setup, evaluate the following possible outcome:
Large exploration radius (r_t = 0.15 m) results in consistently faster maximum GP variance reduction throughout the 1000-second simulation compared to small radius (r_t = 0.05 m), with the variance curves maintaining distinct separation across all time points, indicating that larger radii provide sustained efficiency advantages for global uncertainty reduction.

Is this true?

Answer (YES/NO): NO